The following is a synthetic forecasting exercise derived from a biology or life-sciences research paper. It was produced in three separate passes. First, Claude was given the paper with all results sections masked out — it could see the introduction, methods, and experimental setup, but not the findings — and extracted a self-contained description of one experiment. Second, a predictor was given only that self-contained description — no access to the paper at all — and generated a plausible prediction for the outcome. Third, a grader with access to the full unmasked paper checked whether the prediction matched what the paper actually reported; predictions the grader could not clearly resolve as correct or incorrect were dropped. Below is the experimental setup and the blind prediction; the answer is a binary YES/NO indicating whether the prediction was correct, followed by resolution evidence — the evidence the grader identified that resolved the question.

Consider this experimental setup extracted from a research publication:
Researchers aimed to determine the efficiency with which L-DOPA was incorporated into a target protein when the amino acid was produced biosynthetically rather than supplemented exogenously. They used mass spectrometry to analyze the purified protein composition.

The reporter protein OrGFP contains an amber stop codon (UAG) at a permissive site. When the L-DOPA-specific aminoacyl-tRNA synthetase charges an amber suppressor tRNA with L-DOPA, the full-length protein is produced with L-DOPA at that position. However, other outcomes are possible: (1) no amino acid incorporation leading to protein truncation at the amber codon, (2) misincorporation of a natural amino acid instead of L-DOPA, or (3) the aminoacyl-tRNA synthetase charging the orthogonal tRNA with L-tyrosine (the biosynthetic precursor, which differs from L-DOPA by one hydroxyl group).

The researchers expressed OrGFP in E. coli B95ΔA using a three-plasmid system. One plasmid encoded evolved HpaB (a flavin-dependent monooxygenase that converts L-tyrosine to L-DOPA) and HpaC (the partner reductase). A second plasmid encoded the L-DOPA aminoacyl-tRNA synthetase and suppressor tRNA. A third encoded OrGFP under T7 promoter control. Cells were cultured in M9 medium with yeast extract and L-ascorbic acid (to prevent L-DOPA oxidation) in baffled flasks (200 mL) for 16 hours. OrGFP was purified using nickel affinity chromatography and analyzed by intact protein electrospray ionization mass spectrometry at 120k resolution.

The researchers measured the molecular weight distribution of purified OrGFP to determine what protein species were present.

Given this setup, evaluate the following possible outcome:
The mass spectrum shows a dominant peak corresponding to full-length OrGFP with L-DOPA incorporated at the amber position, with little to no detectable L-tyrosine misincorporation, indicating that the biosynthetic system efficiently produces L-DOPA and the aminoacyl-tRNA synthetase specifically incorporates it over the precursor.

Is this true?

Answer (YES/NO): NO